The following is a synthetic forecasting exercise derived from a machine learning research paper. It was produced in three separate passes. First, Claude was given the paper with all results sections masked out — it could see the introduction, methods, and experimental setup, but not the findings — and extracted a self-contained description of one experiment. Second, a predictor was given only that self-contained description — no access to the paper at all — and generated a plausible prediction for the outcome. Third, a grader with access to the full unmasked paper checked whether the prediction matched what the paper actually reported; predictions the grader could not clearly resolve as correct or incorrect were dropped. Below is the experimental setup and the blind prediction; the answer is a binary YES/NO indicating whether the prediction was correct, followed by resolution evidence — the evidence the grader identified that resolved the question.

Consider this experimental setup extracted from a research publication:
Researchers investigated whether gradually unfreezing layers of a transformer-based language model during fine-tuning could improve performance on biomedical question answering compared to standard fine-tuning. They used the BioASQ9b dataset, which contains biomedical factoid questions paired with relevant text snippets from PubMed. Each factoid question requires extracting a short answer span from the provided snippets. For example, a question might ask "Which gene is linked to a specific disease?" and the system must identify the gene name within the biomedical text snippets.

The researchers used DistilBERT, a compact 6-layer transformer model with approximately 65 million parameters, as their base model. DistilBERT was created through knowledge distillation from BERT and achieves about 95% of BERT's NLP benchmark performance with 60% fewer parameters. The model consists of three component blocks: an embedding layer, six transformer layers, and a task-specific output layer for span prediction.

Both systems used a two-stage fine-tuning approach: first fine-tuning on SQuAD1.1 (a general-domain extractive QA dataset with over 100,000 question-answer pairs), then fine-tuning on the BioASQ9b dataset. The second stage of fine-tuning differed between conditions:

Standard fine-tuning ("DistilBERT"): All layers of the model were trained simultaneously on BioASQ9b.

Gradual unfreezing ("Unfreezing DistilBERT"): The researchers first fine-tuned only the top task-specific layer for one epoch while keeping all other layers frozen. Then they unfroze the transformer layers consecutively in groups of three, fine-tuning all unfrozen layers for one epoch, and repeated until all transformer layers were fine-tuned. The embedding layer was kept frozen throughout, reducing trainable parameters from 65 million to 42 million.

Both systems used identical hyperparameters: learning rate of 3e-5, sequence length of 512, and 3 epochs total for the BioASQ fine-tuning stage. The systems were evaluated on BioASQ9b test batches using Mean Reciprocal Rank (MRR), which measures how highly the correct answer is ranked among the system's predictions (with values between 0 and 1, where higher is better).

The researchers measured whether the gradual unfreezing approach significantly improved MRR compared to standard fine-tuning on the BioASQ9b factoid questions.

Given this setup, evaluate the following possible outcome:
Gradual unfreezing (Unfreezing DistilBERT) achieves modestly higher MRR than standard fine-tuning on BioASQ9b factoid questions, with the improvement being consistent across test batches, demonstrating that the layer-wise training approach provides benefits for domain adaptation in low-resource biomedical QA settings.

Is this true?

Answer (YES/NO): NO